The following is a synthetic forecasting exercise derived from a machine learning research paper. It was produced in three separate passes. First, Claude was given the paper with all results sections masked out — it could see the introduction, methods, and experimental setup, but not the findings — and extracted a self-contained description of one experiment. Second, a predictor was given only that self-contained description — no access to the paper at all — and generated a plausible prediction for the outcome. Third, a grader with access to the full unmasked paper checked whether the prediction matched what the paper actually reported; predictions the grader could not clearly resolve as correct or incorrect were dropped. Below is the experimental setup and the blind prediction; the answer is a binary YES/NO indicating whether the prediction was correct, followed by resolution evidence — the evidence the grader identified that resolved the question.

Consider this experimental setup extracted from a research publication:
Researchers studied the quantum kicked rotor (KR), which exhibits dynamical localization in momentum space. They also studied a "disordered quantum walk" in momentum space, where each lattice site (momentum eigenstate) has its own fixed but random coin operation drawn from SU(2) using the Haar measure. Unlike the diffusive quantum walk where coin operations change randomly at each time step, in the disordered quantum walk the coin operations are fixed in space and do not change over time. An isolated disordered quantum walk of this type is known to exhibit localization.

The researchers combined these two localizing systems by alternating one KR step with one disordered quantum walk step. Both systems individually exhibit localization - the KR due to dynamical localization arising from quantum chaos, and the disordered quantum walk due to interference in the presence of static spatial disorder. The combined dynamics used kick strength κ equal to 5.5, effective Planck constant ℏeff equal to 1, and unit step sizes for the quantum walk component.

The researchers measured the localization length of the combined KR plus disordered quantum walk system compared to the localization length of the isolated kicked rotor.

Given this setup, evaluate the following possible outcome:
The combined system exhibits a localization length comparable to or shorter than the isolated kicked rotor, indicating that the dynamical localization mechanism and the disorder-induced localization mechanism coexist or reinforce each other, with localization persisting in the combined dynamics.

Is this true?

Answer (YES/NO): NO